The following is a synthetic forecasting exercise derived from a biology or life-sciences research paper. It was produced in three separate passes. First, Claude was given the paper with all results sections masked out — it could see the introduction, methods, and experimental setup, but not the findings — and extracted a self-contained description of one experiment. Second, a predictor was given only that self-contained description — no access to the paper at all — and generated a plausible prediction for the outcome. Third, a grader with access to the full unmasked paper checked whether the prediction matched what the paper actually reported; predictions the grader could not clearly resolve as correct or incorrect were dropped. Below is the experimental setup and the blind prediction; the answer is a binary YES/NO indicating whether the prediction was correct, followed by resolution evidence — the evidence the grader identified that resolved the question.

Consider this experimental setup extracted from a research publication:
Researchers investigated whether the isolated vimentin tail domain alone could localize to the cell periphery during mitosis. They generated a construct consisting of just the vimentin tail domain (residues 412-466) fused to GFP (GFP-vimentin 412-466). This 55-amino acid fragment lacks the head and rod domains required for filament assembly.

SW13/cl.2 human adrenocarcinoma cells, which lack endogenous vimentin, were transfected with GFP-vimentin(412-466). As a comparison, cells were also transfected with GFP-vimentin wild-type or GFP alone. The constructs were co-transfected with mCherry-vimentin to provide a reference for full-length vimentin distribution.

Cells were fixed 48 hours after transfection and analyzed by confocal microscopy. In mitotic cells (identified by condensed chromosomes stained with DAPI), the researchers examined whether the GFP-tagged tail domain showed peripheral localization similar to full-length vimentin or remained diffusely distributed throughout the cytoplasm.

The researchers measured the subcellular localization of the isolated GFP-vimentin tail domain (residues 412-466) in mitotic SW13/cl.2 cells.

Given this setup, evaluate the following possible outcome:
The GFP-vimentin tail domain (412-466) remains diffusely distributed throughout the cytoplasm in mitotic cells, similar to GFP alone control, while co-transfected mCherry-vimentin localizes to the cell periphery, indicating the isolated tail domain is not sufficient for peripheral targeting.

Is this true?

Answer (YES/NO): YES